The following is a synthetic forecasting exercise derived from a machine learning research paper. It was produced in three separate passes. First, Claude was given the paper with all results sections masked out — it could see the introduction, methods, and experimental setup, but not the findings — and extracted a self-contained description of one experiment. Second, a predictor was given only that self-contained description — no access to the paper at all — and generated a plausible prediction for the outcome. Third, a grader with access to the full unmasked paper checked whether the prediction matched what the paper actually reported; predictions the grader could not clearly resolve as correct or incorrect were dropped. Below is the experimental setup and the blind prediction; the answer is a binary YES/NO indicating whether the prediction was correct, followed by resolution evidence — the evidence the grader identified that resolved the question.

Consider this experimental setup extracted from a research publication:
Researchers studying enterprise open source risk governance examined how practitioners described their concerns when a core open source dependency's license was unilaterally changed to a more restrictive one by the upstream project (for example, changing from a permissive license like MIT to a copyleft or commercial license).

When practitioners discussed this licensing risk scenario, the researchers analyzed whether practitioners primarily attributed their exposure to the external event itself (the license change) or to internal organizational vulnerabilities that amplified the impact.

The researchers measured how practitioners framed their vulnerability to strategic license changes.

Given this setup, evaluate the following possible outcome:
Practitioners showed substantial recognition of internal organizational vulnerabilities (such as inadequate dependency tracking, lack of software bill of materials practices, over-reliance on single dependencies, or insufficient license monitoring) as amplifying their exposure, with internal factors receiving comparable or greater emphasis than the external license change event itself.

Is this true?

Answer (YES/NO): YES